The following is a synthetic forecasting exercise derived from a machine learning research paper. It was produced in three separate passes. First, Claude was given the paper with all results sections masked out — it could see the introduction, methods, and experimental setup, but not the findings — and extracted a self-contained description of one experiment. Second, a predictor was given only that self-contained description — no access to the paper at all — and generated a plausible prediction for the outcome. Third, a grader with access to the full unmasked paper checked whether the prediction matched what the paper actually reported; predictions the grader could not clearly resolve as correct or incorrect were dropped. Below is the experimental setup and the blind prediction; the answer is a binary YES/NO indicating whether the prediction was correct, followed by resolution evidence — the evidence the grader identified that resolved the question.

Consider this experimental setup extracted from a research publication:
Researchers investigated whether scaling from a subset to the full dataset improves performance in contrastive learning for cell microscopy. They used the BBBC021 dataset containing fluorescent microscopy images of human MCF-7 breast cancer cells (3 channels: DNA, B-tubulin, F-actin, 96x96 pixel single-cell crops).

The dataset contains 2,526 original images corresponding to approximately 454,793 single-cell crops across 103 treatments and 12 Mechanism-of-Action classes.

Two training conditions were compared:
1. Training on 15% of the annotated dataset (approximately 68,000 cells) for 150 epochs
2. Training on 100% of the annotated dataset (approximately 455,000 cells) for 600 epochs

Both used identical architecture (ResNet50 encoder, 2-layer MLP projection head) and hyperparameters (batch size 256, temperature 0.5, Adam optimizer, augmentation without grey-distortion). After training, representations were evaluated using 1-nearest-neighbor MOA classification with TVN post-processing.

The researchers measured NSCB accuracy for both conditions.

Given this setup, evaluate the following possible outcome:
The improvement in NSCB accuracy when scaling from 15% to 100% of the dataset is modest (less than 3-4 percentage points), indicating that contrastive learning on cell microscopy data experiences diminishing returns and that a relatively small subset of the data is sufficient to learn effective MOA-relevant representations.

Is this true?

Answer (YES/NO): YES